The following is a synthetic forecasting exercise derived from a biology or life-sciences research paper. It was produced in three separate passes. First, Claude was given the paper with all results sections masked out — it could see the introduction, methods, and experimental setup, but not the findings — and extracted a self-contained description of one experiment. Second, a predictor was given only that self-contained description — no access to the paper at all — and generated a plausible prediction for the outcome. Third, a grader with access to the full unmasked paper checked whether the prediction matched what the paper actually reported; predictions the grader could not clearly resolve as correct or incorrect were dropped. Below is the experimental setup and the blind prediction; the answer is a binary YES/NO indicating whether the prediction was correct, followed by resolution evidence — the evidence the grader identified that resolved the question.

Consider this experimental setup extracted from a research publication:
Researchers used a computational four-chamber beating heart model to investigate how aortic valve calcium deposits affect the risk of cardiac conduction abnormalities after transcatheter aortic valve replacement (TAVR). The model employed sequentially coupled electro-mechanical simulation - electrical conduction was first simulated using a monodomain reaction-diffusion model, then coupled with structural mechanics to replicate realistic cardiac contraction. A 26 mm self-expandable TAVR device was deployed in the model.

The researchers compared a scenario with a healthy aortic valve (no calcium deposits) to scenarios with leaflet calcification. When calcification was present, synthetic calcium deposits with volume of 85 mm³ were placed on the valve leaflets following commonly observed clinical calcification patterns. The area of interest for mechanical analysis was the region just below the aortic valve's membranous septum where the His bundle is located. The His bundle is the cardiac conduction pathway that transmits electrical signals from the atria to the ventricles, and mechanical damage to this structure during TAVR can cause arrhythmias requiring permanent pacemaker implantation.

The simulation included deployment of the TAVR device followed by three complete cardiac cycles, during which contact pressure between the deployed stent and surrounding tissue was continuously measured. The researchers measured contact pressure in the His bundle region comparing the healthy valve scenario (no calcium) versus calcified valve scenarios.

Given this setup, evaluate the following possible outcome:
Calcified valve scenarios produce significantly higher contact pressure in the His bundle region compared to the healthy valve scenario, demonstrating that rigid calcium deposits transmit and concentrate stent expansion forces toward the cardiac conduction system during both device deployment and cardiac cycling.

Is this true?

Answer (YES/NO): YES